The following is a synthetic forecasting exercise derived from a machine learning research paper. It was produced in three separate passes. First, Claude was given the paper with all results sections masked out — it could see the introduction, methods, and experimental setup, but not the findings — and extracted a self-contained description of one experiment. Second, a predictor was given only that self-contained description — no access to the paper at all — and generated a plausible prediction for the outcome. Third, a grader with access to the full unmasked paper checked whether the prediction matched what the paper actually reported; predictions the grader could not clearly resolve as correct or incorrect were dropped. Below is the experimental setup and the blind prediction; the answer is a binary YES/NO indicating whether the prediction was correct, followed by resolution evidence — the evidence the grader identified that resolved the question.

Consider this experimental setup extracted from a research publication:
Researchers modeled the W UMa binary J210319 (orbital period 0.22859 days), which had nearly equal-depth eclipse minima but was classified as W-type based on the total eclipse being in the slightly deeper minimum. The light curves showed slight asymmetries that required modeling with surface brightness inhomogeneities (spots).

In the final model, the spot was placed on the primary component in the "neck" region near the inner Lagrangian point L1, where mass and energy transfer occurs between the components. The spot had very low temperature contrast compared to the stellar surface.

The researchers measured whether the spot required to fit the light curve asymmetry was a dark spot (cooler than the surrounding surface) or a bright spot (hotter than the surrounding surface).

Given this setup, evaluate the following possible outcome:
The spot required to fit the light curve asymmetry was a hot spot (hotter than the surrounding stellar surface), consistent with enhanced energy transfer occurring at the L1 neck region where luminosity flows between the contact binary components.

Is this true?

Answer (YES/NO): YES